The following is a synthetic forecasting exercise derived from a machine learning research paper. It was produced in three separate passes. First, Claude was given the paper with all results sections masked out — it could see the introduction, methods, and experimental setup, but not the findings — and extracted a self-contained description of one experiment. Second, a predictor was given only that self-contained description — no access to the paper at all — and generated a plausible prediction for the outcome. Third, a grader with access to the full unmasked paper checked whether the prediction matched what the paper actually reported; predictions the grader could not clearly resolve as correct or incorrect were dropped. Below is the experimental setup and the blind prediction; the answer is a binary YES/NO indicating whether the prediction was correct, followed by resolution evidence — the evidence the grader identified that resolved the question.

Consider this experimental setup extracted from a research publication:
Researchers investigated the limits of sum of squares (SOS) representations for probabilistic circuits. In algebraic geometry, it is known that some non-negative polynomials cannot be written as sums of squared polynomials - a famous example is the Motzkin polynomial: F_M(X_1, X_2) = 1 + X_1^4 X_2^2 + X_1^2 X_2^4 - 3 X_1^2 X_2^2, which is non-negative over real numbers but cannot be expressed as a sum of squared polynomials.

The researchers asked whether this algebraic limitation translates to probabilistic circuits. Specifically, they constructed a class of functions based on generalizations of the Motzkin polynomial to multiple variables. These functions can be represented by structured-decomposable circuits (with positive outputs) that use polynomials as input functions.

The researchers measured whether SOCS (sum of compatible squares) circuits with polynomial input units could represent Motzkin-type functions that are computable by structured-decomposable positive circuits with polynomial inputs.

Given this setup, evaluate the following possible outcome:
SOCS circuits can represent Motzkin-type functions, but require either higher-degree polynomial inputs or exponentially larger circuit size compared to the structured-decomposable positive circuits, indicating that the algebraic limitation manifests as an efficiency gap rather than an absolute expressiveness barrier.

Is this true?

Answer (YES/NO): NO